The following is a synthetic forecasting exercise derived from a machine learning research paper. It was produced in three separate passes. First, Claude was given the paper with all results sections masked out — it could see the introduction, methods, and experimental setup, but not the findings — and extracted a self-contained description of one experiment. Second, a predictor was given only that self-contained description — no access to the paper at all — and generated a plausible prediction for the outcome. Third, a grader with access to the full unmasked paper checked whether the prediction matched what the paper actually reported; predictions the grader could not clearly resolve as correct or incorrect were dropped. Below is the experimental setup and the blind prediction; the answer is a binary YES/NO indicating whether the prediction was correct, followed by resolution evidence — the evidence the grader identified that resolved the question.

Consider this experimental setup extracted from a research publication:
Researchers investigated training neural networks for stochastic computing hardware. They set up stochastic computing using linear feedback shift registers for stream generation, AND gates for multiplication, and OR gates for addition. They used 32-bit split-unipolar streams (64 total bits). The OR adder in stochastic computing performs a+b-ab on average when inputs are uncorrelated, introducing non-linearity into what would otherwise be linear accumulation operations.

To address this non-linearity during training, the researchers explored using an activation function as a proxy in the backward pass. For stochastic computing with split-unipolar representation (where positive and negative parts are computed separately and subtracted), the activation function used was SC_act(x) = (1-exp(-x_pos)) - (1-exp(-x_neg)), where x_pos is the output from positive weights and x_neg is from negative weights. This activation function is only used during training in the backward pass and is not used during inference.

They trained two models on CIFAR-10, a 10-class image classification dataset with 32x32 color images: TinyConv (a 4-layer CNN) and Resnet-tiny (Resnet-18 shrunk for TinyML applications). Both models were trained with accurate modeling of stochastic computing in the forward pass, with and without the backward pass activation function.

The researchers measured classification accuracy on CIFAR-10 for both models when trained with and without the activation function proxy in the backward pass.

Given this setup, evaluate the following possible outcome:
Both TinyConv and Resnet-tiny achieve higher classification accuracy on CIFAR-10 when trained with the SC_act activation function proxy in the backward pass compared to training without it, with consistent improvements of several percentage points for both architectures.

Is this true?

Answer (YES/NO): NO